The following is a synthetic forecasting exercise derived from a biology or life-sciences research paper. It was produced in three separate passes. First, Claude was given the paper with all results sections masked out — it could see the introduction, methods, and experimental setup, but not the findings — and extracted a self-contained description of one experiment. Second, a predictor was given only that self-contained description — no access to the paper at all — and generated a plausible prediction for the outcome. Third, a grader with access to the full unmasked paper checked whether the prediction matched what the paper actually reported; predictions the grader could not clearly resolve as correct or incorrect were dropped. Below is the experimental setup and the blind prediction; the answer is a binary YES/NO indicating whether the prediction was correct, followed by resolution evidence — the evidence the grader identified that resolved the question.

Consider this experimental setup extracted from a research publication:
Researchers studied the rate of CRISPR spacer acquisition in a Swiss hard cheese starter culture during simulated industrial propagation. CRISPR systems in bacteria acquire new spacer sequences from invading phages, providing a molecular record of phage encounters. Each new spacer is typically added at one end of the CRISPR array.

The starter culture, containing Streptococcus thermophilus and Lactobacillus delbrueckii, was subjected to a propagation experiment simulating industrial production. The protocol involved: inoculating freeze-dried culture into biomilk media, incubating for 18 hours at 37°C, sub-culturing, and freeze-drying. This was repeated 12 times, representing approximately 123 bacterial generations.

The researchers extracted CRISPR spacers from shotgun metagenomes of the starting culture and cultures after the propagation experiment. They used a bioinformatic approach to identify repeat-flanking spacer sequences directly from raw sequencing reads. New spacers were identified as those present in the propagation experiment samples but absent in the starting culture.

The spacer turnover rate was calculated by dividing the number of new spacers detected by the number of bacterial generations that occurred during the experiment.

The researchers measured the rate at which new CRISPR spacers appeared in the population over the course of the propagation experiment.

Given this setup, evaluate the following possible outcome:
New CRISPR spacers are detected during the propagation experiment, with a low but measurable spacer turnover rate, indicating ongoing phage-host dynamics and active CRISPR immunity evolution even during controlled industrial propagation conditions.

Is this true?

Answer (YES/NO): YES